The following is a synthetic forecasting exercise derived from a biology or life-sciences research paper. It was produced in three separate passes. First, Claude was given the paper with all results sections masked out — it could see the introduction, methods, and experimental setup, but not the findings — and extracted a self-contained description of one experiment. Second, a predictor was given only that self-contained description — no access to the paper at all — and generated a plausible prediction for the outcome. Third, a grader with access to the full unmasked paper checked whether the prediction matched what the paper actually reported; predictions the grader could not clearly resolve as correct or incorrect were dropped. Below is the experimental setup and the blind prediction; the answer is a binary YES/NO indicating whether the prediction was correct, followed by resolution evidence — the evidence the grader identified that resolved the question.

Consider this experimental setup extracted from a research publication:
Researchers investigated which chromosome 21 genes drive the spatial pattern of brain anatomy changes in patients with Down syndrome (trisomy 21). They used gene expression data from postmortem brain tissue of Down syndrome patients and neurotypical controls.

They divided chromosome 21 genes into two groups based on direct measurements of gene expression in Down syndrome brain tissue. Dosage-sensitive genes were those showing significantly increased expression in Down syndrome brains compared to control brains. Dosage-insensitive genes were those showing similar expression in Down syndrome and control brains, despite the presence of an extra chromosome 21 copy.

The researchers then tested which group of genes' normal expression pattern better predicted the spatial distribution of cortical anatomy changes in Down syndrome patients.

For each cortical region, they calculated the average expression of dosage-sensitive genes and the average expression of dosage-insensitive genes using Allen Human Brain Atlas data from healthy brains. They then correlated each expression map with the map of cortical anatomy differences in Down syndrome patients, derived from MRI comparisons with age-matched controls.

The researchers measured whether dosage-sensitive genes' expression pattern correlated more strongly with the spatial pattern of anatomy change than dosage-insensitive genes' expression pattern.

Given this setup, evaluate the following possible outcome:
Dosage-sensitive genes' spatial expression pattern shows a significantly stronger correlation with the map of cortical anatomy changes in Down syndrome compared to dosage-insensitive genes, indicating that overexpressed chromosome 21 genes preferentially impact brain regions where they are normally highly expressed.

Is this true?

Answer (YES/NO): YES